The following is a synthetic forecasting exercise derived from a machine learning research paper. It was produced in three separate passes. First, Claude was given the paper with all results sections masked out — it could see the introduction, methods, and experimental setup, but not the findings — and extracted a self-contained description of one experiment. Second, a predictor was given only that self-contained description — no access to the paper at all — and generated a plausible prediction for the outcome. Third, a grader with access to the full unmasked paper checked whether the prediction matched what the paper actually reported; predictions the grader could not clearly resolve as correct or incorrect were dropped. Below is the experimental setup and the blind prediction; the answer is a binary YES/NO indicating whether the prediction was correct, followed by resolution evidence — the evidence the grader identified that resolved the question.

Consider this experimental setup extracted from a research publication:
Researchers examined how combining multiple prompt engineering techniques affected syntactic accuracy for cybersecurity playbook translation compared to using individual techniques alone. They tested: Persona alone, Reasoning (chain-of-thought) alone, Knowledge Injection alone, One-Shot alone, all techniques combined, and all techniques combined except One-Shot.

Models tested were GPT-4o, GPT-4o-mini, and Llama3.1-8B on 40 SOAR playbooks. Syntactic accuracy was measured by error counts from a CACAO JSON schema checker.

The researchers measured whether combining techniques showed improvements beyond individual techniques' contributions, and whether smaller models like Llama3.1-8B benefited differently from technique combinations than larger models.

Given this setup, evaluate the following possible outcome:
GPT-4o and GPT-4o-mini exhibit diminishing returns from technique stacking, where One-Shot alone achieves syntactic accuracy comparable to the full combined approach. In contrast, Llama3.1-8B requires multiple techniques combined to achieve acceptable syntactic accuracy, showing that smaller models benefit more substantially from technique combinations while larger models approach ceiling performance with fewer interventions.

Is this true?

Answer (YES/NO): NO